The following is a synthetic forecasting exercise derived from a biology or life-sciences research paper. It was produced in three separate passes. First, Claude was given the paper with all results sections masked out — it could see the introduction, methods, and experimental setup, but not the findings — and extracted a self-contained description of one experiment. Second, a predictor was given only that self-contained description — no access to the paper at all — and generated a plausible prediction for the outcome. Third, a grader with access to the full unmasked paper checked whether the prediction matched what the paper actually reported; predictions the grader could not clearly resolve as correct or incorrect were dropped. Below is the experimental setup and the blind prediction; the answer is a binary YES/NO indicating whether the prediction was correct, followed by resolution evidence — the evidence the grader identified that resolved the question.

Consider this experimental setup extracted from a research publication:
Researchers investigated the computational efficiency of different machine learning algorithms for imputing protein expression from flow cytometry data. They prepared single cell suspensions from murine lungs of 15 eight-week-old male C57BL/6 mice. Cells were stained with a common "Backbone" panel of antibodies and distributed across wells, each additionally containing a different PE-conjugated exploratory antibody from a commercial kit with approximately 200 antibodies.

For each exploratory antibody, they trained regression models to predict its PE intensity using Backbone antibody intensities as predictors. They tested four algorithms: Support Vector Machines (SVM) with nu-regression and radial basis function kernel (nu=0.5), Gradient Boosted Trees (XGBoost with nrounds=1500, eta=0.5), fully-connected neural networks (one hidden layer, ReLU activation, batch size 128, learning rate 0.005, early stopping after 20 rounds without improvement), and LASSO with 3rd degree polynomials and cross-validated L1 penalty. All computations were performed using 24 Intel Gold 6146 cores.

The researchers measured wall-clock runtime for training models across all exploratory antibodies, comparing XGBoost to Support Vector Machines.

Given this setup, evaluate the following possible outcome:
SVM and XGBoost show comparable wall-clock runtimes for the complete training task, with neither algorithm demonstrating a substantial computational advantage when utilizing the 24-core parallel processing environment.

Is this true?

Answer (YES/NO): NO